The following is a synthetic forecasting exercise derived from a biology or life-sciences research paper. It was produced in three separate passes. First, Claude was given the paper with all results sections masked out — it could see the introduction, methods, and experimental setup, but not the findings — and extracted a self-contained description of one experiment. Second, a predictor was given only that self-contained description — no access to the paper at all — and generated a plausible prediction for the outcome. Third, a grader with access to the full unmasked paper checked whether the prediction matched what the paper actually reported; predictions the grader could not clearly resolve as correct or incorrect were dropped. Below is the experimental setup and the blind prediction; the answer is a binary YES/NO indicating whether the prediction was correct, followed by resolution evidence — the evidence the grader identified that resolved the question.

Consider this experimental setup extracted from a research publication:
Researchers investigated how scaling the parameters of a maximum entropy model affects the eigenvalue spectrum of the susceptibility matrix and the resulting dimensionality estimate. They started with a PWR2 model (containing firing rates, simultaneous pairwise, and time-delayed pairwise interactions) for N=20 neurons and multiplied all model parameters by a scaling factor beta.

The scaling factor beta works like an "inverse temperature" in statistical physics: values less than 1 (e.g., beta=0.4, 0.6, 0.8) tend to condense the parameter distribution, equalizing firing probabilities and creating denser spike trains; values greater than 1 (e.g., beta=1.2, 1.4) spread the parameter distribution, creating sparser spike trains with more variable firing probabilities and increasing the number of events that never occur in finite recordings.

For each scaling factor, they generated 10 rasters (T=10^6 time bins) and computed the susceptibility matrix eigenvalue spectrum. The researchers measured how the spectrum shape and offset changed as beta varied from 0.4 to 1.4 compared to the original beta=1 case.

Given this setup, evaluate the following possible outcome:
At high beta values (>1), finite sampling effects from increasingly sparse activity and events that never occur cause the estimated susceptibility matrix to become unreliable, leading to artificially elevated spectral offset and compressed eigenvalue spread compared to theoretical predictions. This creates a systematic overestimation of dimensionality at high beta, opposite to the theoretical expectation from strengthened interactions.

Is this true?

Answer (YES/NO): NO